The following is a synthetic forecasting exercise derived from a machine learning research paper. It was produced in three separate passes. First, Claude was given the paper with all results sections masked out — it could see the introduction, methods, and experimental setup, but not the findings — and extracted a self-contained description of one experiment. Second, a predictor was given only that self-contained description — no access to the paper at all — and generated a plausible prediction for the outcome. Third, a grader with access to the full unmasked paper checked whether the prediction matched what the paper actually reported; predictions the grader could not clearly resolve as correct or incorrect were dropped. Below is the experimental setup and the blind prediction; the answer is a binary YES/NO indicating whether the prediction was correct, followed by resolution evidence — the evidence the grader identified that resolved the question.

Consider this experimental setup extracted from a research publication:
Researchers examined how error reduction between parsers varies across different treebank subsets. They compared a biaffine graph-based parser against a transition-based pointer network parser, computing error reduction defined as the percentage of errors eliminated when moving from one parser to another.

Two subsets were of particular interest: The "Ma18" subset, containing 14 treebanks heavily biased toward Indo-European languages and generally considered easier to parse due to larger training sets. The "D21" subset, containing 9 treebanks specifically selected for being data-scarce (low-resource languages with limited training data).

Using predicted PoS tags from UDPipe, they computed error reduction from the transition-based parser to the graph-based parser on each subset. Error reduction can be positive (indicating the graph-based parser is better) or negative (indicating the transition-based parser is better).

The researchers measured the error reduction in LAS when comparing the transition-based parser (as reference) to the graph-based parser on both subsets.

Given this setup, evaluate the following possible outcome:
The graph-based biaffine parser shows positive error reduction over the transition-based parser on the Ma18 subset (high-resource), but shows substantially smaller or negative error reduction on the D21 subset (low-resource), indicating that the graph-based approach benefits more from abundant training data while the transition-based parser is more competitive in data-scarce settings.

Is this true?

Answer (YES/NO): NO